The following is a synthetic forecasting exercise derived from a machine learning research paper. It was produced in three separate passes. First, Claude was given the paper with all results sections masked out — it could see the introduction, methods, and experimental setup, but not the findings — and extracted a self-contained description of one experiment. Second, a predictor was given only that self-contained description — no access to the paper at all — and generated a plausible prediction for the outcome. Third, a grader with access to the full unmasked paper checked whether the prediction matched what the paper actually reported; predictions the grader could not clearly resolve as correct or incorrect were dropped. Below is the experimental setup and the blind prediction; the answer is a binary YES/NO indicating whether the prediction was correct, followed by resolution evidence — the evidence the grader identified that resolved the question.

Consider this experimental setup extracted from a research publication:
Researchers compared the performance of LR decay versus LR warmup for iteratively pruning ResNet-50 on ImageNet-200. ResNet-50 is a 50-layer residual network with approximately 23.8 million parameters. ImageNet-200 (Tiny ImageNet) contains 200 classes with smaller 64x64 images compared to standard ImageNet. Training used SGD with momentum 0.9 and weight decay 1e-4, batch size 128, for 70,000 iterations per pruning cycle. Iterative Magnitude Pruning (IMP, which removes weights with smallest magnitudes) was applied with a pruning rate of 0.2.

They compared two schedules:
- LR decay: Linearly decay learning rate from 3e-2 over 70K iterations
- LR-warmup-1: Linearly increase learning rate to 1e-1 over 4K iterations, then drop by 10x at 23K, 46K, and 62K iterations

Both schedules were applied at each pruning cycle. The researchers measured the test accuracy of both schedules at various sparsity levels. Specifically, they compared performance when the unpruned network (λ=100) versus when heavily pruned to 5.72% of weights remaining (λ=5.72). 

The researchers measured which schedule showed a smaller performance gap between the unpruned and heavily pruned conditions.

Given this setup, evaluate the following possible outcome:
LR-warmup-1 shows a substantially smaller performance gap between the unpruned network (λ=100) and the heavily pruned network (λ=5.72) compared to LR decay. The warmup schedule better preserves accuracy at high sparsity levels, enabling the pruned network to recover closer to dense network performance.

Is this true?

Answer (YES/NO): YES